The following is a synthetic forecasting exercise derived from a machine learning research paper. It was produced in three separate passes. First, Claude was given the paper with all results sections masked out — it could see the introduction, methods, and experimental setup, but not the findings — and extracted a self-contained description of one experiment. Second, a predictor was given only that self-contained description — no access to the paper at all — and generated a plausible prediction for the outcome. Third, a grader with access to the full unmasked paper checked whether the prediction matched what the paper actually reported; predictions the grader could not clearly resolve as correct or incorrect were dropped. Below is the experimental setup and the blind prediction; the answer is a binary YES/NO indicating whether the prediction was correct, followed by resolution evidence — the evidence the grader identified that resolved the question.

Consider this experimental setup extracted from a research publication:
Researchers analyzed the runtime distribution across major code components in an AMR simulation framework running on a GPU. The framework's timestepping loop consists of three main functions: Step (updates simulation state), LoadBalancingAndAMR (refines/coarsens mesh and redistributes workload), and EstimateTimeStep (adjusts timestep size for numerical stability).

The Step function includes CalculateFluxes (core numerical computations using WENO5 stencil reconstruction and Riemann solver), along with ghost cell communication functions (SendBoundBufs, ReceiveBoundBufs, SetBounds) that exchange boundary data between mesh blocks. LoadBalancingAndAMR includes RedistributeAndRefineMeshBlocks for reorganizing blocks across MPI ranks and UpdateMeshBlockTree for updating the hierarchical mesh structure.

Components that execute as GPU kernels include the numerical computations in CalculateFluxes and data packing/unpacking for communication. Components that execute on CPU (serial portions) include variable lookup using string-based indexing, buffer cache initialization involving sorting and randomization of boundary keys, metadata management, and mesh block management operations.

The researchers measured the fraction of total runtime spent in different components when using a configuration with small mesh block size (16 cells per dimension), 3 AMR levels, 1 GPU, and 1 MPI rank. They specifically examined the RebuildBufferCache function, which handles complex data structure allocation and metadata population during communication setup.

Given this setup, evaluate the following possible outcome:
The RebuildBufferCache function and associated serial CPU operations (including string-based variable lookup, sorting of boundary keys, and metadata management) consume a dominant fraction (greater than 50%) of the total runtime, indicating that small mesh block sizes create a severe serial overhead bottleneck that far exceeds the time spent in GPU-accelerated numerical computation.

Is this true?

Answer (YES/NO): YES